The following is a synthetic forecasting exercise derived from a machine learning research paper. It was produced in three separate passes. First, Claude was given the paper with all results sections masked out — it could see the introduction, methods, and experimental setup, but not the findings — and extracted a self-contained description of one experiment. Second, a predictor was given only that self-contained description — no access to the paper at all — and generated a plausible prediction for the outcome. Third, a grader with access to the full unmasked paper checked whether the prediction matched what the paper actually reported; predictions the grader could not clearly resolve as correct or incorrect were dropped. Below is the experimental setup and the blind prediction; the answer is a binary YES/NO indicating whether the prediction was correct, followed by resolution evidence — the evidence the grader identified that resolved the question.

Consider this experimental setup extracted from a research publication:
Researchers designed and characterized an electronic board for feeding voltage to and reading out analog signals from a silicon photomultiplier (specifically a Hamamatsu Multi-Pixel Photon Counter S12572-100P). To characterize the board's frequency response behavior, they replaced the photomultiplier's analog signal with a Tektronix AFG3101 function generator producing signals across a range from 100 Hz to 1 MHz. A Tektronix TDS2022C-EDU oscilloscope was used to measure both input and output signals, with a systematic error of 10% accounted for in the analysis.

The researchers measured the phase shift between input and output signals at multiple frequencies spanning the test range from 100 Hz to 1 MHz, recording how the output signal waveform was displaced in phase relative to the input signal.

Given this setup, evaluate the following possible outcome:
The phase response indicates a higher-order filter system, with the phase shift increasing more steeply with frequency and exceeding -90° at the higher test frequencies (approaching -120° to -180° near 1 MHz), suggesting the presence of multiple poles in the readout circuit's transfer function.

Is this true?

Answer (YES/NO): NO